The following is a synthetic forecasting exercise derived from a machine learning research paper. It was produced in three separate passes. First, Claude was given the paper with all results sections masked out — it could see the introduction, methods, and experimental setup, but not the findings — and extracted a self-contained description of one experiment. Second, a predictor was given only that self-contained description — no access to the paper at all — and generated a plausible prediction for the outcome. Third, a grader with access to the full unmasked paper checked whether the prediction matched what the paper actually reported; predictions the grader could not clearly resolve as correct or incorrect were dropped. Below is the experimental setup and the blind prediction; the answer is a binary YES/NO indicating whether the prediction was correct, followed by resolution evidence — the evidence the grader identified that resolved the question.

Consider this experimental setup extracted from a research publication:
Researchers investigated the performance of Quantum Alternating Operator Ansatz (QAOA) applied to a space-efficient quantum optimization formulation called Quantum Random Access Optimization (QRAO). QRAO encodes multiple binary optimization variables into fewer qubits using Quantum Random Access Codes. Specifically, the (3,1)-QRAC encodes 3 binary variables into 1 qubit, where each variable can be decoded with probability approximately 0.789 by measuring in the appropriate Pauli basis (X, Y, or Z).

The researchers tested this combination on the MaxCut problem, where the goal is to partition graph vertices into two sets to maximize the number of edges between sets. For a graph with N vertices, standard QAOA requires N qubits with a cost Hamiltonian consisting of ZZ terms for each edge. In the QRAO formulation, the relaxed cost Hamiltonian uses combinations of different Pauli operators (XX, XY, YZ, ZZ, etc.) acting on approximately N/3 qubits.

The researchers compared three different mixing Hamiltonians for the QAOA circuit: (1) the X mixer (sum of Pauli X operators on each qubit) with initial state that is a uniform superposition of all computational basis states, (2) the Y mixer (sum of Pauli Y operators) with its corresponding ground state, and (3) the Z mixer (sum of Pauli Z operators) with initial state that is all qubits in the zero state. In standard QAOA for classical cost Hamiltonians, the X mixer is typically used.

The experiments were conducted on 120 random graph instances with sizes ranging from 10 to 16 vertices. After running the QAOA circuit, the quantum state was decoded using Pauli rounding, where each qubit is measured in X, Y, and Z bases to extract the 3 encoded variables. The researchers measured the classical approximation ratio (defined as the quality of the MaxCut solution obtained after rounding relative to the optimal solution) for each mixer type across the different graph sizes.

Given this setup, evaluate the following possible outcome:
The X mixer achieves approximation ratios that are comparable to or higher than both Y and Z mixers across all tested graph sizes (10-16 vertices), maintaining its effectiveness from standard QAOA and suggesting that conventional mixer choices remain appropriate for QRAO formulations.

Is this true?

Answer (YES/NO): NO